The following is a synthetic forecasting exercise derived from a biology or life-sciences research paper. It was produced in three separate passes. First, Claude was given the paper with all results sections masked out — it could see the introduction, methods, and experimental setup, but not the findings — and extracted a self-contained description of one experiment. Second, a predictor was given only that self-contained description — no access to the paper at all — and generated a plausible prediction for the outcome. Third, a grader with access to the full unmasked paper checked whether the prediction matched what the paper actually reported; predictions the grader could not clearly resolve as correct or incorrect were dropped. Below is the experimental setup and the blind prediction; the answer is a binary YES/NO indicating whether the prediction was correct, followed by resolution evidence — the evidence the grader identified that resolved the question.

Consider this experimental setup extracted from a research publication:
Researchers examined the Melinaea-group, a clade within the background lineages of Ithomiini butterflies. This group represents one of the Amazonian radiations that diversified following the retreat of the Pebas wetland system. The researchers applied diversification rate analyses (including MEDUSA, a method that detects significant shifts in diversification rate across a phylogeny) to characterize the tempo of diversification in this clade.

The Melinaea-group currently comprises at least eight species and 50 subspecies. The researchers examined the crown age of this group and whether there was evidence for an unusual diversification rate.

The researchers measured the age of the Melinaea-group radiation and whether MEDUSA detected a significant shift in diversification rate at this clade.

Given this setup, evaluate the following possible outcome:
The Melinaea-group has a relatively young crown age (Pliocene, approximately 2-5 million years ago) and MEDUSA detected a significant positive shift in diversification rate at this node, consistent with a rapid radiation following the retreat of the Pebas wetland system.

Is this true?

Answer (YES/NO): NO